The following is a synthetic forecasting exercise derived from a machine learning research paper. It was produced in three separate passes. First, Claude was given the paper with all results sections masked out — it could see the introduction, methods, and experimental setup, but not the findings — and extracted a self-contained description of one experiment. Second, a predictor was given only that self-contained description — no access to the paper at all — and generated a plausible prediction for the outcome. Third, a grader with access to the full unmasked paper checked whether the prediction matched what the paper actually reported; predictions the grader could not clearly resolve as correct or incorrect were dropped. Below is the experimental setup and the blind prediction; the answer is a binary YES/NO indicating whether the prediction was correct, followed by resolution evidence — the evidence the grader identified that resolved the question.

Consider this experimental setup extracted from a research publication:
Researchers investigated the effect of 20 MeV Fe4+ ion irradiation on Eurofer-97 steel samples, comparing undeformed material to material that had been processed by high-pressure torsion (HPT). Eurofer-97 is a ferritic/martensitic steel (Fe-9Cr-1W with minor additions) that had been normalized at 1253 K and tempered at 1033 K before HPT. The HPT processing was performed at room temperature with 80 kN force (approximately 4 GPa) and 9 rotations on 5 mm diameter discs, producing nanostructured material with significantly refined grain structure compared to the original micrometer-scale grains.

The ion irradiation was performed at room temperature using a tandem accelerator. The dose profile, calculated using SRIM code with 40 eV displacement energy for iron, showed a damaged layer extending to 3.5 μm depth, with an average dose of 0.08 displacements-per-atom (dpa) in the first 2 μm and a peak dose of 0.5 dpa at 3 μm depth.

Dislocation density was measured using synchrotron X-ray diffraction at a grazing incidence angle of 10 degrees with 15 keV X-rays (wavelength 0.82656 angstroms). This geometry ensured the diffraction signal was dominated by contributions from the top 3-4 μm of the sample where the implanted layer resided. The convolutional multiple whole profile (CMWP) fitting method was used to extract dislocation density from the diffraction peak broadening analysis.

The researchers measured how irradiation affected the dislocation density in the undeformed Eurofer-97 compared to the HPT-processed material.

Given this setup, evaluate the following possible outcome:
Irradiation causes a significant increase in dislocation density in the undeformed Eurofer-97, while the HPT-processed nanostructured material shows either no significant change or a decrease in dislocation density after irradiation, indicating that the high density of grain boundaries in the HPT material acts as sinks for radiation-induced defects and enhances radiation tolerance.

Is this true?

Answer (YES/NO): NO